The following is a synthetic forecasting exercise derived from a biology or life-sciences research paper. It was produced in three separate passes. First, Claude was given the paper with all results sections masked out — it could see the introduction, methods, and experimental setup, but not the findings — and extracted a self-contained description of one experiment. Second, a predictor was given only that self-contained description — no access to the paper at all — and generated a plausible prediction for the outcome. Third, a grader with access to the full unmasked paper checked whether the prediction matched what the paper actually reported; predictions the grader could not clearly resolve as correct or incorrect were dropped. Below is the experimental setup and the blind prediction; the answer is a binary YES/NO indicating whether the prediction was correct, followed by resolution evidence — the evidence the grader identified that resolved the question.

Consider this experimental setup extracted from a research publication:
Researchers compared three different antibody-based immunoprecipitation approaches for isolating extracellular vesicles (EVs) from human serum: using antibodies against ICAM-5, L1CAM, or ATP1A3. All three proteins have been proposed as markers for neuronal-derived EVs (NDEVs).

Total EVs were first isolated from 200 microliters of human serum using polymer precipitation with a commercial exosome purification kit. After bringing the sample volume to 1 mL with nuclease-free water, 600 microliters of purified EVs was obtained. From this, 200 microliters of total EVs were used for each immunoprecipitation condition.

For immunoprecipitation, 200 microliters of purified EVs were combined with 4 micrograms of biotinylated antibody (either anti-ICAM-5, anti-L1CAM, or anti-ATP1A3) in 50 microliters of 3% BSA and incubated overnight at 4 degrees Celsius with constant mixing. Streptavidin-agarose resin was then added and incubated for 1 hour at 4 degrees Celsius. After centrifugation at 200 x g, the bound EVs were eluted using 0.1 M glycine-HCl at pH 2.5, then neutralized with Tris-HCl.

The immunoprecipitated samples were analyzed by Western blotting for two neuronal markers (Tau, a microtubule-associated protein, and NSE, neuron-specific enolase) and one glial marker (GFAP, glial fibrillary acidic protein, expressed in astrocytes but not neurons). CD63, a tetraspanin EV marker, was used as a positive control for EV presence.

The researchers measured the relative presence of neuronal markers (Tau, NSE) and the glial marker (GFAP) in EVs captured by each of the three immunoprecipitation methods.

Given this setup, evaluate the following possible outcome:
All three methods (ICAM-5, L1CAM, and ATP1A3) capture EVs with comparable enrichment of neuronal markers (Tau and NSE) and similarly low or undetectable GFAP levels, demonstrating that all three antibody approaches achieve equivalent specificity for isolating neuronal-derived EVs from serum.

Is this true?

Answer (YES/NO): NO